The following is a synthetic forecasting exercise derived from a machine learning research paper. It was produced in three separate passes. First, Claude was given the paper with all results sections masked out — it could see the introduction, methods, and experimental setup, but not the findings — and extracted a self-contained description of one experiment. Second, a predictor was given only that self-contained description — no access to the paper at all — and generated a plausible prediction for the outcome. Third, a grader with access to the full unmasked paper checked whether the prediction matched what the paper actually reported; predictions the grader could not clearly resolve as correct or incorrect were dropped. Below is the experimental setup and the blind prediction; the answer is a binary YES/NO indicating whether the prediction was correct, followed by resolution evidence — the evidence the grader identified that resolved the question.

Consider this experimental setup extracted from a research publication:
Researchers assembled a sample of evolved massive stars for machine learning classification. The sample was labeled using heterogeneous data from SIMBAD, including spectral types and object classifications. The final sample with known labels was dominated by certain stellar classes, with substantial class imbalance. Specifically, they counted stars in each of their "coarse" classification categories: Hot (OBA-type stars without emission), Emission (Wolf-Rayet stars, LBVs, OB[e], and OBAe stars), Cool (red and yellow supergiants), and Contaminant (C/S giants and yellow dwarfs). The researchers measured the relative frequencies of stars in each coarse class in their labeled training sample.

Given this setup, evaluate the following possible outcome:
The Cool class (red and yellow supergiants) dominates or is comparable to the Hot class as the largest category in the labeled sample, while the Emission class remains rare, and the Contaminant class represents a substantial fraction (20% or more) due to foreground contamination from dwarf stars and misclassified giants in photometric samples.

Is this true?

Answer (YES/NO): NO